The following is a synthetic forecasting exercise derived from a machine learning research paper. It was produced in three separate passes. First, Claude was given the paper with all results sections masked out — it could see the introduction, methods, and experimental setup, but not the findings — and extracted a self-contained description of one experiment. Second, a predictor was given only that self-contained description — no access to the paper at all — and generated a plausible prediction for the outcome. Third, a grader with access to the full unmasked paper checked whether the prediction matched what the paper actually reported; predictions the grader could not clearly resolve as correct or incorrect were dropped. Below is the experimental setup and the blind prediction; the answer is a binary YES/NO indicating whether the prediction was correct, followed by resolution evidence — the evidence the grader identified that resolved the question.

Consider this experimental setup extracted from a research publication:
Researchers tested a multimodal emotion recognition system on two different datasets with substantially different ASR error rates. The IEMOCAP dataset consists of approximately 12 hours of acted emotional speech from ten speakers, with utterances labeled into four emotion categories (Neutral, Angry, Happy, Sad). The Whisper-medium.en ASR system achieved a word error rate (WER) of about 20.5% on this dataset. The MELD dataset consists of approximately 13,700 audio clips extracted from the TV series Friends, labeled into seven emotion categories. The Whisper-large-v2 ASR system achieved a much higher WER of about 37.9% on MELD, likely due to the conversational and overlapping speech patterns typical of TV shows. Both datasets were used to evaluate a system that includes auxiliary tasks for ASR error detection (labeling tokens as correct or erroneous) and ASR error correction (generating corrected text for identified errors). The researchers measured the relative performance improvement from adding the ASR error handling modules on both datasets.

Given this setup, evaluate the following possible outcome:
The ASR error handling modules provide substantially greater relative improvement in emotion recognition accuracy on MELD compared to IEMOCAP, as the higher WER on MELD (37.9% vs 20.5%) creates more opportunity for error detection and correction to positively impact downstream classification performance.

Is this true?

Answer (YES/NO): NO